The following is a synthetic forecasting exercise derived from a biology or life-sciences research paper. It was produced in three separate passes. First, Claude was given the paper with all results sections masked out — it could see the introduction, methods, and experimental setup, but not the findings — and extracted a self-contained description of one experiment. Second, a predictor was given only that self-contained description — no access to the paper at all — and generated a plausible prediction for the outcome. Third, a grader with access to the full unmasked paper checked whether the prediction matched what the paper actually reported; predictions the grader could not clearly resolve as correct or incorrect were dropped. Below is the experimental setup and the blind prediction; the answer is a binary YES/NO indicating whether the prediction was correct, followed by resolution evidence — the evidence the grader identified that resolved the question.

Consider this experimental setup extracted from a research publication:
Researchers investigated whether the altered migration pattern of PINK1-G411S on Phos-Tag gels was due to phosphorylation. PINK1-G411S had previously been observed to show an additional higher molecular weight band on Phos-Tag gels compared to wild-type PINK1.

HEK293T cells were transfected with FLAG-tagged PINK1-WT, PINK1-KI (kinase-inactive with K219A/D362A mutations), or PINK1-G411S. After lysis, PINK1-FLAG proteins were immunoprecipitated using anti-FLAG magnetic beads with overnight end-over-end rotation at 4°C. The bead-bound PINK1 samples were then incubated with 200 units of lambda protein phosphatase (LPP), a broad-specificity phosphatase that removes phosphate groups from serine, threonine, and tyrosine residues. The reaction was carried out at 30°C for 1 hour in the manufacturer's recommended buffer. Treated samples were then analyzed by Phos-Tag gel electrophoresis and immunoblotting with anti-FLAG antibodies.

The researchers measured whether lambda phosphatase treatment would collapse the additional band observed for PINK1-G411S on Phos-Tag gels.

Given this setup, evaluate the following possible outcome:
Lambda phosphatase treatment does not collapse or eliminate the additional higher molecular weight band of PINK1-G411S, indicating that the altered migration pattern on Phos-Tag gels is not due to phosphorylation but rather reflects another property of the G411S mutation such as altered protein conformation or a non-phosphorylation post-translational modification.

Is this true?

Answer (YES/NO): NO